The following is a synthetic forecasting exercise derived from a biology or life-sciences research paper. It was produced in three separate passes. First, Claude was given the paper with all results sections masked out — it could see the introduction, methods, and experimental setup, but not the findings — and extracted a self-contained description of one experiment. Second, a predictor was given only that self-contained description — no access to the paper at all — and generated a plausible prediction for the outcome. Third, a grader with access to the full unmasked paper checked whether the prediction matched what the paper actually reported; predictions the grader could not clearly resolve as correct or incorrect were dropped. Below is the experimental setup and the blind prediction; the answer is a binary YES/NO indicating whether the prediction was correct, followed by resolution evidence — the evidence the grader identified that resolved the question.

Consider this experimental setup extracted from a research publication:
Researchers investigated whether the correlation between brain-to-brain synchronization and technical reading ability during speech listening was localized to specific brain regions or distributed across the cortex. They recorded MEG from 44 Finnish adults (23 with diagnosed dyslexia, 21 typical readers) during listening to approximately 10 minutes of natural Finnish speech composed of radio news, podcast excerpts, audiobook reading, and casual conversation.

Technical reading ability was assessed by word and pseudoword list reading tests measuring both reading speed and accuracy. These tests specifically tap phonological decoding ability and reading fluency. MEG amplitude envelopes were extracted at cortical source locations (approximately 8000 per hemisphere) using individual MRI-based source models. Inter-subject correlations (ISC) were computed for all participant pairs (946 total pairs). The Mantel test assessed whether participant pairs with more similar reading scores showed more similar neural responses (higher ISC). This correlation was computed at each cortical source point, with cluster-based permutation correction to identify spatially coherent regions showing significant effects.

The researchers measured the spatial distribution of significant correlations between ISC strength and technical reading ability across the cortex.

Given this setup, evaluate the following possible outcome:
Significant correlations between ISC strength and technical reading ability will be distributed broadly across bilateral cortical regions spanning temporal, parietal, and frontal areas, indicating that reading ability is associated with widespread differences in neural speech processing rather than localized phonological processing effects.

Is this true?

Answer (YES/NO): YES